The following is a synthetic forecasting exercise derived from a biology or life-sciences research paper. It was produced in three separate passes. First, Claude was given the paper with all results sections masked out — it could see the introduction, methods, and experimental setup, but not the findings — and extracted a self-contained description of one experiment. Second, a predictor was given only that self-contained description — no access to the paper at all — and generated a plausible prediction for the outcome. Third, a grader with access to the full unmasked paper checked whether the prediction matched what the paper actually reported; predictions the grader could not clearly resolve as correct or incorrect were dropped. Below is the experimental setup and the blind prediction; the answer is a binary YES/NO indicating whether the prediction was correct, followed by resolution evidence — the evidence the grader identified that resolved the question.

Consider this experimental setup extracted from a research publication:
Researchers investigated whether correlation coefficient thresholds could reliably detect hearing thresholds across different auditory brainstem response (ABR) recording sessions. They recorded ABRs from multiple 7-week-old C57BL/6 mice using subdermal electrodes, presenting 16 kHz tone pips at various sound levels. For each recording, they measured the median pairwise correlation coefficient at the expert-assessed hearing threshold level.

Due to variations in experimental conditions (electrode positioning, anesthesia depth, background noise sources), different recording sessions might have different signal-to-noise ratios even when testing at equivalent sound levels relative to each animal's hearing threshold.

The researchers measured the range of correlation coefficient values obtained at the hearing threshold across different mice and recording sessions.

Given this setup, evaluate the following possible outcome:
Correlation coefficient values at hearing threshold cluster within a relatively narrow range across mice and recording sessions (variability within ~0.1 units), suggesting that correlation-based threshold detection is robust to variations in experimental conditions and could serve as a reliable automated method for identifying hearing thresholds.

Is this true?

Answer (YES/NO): NO